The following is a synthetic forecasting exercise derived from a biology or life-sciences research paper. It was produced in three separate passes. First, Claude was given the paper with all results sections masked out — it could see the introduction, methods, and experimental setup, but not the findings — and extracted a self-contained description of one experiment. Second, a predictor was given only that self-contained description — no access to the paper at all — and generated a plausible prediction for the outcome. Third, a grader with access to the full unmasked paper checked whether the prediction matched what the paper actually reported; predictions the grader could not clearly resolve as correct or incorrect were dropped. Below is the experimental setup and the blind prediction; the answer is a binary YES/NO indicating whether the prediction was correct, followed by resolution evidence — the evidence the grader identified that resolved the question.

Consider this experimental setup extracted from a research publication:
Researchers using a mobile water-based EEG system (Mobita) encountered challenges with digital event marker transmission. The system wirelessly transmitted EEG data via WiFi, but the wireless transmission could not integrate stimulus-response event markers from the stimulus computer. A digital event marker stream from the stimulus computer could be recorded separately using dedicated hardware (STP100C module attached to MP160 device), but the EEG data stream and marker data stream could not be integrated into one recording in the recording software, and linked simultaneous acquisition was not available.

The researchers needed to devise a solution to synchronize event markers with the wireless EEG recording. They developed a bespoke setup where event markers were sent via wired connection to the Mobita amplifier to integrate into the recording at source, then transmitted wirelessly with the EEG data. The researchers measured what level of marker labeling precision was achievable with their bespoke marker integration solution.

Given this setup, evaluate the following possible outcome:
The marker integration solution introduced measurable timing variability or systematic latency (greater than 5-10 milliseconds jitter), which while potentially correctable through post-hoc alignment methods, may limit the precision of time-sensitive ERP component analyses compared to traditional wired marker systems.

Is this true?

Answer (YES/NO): YES